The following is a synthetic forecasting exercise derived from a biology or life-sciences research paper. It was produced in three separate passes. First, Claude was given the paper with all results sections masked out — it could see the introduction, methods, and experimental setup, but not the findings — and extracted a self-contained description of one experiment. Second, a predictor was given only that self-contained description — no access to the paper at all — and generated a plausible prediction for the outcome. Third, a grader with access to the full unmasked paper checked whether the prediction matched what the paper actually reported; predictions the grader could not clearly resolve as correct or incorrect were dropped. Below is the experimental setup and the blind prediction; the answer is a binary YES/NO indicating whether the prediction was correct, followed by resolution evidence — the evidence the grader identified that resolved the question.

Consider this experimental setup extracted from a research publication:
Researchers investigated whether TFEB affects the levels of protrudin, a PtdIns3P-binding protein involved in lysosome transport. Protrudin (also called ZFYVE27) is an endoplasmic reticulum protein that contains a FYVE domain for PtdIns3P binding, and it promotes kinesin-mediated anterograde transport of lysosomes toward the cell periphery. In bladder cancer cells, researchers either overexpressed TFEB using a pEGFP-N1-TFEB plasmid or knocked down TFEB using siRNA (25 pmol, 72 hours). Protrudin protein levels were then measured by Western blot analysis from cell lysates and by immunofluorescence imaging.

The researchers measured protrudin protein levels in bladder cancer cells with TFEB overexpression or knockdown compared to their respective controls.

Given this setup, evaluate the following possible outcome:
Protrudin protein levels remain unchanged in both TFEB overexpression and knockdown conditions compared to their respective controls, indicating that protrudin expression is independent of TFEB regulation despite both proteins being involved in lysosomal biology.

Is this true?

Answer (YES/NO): YES